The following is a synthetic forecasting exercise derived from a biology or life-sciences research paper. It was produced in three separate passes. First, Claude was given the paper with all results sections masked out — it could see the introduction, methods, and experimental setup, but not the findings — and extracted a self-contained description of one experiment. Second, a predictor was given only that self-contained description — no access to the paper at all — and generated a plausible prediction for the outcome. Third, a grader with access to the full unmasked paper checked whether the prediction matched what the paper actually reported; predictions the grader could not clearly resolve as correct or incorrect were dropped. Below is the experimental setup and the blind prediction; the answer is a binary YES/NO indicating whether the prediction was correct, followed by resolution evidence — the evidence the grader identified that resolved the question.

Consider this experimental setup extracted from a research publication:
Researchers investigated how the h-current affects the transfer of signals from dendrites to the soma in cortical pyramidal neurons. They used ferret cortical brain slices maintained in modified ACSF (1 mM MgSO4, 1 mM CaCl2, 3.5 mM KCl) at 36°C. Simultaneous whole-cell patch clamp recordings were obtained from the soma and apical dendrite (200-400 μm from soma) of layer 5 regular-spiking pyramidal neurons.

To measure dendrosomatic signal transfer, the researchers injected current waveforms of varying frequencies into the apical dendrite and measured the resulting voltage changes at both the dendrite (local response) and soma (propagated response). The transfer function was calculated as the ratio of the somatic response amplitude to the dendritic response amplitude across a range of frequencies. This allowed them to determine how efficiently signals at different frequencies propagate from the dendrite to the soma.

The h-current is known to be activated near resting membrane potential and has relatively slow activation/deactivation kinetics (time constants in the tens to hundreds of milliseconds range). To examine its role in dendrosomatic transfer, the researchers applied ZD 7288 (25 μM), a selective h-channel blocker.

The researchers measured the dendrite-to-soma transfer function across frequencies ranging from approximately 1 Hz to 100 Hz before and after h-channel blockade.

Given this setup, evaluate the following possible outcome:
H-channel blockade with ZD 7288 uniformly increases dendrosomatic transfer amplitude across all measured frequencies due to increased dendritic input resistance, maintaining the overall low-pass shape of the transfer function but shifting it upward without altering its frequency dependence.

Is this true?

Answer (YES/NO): NO